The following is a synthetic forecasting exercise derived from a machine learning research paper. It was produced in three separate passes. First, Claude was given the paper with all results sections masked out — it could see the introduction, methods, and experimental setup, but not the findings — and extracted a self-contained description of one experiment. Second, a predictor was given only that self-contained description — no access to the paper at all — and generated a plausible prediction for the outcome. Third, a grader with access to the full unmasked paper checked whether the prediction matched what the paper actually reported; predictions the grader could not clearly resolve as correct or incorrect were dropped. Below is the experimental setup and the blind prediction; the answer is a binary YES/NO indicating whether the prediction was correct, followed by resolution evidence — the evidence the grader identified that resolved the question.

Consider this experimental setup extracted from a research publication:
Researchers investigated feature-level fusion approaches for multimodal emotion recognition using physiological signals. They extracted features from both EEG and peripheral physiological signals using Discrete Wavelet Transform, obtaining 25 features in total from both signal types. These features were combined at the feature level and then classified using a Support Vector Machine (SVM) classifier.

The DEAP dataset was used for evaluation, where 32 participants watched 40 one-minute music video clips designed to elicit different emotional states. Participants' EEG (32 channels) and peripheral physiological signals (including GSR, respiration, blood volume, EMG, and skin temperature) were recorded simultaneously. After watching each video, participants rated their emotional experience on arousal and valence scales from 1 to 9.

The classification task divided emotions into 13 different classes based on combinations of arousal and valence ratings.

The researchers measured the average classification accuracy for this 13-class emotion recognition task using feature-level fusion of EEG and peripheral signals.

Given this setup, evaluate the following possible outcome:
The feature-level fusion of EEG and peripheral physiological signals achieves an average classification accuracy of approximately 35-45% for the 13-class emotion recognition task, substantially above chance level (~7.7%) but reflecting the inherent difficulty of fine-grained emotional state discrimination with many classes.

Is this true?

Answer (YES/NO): NO